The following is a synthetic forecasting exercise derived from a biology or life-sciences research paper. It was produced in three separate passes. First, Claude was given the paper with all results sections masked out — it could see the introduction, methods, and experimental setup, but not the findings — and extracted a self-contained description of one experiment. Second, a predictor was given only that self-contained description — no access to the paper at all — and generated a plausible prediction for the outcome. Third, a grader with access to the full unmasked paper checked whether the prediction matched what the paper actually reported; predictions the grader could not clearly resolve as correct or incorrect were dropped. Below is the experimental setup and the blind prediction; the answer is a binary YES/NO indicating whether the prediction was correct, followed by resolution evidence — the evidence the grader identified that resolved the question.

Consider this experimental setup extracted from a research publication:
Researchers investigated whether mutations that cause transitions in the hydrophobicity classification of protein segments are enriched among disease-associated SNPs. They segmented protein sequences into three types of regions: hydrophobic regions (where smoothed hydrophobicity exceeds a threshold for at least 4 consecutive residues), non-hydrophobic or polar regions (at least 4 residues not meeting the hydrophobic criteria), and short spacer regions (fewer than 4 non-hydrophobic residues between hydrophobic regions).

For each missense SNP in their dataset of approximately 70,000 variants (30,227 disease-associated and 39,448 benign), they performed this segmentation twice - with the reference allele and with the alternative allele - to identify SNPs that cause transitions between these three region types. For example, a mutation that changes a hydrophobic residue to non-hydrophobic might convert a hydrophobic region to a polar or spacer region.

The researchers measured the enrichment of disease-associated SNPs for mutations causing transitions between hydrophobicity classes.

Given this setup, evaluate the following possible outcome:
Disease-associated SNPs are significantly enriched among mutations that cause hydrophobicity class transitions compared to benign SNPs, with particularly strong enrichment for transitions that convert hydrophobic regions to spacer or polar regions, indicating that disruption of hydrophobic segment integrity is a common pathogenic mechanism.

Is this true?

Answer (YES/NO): YES